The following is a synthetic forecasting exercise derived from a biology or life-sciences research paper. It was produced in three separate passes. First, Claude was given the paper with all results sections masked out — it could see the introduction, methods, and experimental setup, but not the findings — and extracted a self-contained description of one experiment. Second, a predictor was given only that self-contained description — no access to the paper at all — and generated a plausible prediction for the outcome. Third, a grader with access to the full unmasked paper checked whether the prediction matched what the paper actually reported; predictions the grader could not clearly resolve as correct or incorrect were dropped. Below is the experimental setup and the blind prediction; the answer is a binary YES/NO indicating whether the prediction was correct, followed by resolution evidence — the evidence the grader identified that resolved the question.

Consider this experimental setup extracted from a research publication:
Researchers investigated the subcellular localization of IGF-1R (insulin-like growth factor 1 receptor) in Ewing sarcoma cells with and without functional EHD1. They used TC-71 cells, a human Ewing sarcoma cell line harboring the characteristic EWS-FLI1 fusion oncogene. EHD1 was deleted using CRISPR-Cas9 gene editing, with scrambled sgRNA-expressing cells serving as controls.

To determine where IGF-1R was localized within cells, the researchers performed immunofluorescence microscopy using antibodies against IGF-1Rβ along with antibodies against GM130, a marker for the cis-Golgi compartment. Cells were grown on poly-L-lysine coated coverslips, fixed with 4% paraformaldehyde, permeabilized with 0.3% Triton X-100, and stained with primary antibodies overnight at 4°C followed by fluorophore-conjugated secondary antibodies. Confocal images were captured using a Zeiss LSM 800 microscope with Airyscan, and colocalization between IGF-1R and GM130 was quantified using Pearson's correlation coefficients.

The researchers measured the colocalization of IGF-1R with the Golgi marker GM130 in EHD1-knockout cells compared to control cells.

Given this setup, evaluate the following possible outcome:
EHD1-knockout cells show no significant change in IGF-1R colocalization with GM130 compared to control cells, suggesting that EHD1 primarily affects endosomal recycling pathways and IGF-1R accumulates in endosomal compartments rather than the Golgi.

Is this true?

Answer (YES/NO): NO